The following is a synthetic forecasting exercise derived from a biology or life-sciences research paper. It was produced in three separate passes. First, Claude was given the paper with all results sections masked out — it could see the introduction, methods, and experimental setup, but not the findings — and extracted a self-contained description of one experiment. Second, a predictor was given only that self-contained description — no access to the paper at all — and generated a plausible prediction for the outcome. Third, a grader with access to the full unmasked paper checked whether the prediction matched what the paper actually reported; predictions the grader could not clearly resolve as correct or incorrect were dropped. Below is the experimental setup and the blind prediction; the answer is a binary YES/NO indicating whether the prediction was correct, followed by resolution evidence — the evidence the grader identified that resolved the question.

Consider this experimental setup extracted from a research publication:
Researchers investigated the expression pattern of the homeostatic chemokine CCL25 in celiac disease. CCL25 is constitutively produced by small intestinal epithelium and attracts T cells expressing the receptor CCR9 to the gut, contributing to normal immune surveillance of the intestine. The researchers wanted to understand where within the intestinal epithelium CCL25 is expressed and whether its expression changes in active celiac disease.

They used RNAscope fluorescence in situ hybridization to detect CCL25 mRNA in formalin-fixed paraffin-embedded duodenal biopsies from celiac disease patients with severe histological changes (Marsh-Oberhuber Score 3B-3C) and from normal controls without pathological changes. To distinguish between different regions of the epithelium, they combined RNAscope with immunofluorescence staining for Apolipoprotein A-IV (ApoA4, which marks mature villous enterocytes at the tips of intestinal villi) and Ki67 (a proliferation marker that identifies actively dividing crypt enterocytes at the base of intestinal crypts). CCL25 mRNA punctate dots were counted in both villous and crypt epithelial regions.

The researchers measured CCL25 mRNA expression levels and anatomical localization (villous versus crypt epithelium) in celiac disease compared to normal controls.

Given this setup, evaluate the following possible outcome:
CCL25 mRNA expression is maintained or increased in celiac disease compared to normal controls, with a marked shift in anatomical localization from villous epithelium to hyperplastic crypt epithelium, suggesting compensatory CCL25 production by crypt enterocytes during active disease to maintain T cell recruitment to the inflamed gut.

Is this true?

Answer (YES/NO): NO